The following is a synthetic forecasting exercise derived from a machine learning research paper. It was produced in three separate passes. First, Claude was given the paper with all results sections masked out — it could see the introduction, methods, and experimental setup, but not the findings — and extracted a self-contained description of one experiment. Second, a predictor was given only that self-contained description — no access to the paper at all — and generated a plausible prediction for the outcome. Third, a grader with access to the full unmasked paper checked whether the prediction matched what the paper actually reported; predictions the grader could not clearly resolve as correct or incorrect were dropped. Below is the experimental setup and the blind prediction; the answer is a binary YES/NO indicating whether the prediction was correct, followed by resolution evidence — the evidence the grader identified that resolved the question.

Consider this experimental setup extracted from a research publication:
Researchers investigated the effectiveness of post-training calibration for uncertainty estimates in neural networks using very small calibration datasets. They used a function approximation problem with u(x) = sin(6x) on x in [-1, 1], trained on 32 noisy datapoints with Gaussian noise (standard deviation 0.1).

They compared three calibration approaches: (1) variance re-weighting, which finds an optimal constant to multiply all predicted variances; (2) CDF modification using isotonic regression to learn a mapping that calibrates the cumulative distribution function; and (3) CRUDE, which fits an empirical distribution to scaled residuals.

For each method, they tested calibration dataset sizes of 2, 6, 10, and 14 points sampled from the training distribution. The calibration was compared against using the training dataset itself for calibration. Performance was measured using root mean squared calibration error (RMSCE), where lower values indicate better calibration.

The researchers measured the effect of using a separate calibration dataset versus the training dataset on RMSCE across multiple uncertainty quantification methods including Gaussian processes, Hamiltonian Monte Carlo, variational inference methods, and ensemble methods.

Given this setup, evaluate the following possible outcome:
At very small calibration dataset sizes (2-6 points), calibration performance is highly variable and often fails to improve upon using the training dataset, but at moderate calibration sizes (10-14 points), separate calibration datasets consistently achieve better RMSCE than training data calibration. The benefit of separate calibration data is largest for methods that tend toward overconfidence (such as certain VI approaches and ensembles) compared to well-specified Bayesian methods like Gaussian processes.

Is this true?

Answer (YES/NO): NO